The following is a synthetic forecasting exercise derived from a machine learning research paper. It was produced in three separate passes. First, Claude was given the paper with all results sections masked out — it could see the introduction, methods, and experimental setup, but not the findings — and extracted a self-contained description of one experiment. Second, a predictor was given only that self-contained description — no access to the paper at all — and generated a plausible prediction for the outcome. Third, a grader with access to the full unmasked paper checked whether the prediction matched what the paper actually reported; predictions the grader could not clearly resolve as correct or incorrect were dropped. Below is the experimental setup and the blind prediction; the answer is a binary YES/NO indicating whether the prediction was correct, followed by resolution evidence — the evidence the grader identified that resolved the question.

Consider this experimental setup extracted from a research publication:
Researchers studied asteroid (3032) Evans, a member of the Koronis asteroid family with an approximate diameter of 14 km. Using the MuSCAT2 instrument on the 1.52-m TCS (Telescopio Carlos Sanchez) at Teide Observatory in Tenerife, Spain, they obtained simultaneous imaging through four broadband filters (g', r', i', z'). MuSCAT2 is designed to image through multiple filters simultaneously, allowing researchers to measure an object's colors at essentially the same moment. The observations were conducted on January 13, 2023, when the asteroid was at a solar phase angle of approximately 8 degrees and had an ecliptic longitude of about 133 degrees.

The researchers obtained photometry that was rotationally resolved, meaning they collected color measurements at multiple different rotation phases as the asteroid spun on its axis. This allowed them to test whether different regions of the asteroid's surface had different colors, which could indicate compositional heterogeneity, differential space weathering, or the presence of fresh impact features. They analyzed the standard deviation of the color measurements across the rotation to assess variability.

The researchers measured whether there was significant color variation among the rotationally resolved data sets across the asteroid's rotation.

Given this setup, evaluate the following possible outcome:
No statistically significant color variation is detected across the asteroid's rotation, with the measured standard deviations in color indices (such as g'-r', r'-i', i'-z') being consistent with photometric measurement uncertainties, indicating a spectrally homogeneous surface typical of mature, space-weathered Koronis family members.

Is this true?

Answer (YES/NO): NO